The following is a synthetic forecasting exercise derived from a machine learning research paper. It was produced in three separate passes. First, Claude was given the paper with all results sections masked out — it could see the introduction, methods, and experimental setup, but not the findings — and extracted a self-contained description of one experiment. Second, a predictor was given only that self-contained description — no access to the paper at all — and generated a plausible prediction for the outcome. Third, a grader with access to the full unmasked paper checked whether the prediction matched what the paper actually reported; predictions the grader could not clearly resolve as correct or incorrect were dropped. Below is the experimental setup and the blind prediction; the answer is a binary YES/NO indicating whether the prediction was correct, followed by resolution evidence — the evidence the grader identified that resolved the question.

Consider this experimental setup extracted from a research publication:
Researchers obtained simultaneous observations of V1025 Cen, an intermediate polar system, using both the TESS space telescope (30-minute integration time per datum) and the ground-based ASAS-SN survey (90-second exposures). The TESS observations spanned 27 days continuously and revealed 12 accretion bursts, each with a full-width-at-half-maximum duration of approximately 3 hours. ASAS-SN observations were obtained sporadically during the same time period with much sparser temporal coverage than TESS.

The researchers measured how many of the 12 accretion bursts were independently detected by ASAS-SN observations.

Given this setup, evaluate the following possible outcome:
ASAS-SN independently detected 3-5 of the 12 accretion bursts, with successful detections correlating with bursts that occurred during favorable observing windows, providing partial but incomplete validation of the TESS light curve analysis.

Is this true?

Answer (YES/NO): NO